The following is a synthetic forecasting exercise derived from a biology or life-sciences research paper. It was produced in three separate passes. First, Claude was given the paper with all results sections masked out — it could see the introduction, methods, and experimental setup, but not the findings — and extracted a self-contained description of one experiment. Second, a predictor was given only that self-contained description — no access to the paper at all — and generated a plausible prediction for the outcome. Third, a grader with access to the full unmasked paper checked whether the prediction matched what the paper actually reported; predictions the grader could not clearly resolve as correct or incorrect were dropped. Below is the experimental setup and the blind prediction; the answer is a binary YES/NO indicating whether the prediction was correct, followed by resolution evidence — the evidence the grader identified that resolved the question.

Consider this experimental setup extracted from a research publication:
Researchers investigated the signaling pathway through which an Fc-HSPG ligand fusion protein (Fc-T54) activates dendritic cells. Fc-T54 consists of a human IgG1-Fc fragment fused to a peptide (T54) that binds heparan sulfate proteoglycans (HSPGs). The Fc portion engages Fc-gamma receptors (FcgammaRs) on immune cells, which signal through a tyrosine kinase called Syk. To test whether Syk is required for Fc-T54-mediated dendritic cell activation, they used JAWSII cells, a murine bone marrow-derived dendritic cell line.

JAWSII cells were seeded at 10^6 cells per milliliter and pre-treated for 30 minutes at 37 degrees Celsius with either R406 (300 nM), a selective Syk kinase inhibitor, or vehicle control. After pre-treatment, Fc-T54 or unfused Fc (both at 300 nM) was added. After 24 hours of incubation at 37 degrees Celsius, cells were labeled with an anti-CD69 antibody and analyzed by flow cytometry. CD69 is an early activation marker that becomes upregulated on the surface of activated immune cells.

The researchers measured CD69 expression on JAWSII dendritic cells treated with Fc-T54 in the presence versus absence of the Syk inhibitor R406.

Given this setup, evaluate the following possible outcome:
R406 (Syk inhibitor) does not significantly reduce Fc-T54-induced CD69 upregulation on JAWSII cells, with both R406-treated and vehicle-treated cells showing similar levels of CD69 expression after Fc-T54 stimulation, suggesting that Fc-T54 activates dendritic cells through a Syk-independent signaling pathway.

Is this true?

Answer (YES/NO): NO